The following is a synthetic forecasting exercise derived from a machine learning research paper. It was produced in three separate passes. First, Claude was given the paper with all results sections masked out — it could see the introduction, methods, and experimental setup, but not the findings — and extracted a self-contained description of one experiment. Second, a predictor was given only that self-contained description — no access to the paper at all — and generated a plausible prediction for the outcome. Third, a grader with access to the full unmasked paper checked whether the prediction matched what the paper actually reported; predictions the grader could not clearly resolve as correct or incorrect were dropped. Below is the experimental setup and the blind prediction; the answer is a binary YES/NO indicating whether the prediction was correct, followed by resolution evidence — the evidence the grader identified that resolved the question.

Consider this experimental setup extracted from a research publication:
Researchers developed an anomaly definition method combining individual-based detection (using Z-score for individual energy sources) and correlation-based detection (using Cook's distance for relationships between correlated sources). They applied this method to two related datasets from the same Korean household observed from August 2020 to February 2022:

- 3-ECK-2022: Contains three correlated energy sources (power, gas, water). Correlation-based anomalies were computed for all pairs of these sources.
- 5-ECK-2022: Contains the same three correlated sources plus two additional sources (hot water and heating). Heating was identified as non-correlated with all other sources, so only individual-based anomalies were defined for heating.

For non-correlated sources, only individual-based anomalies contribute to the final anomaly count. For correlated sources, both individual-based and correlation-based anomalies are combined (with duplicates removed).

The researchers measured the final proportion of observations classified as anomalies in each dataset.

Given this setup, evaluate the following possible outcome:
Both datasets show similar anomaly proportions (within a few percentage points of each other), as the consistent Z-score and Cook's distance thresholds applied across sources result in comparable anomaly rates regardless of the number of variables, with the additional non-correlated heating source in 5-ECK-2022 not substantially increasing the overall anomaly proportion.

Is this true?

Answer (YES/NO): NO